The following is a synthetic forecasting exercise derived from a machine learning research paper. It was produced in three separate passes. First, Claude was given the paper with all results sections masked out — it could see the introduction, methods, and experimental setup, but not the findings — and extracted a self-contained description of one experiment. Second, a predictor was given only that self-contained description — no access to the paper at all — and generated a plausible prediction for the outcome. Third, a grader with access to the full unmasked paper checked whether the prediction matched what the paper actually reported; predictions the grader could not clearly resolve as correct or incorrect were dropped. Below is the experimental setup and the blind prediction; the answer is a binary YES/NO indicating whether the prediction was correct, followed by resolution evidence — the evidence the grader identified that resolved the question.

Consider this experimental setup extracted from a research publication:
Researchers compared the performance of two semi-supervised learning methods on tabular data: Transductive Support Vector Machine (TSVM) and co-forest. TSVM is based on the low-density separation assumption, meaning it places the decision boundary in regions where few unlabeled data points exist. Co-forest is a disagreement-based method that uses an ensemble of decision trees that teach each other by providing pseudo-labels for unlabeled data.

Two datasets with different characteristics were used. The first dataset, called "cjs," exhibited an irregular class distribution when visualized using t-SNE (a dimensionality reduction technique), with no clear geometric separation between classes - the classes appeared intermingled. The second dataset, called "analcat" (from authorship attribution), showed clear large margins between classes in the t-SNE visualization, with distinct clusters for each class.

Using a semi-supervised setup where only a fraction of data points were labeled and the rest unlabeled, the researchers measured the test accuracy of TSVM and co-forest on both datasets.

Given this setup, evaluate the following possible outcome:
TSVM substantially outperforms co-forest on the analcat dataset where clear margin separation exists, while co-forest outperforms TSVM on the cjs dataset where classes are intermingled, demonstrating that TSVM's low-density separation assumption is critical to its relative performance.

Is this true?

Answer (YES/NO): YES